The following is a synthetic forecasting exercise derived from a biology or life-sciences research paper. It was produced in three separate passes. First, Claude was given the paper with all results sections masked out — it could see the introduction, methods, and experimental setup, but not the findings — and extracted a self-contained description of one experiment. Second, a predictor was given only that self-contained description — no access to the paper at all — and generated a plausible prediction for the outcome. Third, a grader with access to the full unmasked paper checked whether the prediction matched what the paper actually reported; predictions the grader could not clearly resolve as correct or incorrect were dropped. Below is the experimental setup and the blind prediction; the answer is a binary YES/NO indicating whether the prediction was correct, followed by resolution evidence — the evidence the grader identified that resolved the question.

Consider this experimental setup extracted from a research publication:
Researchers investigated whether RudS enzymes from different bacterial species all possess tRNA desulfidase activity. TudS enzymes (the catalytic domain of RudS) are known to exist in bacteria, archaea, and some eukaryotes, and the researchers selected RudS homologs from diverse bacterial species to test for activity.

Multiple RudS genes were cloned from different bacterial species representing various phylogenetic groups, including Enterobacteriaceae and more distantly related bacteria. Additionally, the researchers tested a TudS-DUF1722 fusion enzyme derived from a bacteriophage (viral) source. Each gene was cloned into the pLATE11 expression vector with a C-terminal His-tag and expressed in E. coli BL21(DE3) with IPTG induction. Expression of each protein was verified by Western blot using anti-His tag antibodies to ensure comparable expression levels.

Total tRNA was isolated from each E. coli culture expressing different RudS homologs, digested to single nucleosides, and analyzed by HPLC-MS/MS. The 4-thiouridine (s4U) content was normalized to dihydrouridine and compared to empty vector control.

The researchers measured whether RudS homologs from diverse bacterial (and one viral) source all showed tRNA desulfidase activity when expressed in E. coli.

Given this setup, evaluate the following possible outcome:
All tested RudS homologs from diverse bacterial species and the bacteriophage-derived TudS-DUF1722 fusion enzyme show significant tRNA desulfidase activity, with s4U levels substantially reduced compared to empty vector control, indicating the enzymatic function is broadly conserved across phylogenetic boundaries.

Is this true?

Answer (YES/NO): YES